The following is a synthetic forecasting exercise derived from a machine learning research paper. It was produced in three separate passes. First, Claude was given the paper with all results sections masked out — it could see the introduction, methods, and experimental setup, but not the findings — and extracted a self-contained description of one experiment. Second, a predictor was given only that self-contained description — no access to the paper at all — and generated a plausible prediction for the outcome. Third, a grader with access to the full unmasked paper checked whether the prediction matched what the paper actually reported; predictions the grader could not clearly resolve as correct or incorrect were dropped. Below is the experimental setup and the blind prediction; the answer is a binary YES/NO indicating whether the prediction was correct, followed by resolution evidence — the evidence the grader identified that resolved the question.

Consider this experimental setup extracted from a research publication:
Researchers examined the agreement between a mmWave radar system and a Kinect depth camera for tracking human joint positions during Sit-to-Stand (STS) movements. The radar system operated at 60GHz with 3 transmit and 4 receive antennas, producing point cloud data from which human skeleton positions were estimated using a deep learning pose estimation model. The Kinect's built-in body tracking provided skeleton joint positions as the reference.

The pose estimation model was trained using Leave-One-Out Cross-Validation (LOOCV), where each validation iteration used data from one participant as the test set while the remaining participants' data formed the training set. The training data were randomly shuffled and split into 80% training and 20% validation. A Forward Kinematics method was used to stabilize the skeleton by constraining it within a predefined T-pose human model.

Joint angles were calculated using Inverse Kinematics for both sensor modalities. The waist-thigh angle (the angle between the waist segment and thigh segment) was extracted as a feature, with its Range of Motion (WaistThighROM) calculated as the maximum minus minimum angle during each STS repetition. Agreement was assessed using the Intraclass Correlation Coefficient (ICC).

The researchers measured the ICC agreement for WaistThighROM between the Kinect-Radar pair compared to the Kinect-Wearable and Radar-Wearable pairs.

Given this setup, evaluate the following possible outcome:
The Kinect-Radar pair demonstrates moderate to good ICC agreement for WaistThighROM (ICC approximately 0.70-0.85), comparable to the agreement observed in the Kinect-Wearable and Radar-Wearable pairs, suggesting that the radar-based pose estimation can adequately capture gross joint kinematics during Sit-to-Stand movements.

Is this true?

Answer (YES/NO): NO